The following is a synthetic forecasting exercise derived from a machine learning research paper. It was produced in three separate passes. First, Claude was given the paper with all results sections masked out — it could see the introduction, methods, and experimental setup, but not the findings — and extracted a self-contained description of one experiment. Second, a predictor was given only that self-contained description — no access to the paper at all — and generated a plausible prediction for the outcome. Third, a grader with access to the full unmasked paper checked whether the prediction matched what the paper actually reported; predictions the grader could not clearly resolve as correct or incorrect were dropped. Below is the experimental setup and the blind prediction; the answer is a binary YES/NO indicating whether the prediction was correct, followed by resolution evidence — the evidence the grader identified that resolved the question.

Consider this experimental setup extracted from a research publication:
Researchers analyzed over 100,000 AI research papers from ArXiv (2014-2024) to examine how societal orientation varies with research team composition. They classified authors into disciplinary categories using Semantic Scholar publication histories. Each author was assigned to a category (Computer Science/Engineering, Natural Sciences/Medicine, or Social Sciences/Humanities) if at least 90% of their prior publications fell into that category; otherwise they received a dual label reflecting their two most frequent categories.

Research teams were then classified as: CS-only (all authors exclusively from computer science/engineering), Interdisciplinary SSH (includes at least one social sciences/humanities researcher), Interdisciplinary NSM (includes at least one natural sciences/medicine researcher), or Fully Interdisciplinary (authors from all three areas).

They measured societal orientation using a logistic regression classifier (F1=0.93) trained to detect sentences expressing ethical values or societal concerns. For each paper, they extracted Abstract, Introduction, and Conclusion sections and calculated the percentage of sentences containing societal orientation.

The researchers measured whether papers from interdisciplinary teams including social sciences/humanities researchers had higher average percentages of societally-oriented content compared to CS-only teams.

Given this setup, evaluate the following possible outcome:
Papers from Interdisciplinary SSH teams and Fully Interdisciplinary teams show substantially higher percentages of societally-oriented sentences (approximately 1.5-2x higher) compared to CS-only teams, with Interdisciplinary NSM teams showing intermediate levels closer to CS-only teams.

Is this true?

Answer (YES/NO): NO